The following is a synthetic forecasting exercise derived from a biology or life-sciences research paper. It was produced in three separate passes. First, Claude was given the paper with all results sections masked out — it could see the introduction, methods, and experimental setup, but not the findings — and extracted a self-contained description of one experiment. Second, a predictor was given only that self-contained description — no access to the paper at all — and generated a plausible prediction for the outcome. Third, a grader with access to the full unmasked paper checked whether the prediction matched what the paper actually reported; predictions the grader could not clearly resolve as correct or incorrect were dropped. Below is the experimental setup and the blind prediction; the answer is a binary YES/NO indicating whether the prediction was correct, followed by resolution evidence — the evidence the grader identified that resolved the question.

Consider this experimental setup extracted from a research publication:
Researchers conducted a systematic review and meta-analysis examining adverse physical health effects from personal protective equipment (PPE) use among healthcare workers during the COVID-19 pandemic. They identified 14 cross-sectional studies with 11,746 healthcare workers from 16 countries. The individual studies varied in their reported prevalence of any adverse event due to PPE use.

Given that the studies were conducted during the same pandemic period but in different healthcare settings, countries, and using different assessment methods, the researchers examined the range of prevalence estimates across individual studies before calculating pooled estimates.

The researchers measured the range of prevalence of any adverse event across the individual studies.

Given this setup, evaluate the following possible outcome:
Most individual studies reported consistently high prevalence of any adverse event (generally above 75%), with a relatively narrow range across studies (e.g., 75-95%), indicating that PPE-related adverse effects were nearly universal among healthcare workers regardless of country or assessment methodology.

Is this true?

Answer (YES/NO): NO